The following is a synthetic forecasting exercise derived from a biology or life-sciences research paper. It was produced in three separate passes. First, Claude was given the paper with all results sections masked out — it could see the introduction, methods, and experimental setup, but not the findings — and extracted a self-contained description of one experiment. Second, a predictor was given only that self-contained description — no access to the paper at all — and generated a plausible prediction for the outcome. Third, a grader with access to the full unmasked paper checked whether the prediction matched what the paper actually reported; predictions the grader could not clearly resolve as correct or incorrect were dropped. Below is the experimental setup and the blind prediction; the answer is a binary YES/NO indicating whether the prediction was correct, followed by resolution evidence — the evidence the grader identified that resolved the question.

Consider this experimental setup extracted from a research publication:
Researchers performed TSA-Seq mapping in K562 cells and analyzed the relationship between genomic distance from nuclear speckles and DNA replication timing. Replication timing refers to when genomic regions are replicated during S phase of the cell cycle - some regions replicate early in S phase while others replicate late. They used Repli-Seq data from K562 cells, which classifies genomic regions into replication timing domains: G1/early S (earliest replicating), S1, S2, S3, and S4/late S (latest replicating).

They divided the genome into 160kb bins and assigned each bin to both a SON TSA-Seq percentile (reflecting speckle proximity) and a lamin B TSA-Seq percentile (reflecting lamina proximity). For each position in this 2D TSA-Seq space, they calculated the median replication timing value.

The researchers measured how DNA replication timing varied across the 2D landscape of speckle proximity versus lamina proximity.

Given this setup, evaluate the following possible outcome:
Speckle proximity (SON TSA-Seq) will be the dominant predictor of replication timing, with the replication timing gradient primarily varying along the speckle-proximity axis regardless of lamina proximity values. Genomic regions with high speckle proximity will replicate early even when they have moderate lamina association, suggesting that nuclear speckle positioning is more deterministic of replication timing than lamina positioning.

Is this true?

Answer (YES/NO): NO